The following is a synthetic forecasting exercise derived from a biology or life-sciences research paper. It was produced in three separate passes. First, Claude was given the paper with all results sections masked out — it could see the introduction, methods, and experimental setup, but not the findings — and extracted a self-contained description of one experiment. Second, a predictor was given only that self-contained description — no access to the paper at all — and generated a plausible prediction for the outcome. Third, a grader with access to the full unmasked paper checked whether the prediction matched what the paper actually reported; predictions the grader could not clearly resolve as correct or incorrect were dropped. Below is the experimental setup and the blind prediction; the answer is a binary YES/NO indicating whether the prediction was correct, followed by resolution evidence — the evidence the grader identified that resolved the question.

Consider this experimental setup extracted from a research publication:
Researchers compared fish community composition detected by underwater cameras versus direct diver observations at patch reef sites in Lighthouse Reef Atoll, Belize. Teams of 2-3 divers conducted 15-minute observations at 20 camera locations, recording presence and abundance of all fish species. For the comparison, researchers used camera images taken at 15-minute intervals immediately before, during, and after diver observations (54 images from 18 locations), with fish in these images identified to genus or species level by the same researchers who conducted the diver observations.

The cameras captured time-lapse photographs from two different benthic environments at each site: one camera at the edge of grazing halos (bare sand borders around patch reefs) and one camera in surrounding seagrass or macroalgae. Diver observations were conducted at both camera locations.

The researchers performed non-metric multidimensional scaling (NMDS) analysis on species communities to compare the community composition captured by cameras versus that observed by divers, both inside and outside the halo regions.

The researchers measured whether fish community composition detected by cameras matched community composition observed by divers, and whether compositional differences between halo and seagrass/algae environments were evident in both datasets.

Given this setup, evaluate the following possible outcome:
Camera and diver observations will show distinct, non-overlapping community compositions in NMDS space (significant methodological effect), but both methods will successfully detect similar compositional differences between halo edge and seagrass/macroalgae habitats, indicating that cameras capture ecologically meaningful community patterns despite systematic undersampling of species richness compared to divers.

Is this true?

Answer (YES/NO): NO